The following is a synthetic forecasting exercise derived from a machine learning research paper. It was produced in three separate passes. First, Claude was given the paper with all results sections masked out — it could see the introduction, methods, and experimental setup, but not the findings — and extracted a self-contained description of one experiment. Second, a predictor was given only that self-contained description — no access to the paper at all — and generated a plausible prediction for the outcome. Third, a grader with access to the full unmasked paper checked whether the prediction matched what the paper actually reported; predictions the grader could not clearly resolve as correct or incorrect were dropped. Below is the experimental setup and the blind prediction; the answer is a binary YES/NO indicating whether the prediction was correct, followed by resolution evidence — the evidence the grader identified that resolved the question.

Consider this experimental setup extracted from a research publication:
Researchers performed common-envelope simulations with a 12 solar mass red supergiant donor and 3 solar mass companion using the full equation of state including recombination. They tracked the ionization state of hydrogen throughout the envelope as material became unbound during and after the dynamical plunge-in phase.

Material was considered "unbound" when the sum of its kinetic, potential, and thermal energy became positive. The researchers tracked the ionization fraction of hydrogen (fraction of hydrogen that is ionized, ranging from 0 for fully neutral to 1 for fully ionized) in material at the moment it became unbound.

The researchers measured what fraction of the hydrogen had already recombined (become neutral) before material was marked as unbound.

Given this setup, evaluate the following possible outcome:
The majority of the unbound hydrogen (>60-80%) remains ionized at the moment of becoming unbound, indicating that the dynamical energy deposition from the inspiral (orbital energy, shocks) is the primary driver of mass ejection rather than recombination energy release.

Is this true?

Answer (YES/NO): NO